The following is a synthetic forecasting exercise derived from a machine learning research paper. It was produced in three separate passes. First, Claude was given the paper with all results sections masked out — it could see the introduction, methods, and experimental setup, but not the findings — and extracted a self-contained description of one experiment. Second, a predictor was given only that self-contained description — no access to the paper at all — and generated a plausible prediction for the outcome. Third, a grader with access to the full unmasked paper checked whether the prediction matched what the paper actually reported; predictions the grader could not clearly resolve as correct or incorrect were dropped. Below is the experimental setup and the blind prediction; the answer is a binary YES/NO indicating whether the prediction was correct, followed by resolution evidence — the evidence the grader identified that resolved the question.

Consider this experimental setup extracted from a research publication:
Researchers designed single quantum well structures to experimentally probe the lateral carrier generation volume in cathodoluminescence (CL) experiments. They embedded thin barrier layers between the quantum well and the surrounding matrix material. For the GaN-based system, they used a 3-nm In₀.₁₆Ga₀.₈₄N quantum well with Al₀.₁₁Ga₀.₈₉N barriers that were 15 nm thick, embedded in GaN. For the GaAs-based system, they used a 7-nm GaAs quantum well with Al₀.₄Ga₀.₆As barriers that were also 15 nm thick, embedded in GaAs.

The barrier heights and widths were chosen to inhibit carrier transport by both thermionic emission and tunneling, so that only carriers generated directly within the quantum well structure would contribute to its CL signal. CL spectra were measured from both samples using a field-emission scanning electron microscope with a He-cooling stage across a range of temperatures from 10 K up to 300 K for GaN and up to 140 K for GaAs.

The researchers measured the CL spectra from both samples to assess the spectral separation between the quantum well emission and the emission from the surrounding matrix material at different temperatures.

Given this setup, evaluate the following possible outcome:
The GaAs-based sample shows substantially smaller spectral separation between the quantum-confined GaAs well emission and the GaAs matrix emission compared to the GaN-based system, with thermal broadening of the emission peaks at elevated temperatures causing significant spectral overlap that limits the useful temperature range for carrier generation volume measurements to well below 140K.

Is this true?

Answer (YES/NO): NO